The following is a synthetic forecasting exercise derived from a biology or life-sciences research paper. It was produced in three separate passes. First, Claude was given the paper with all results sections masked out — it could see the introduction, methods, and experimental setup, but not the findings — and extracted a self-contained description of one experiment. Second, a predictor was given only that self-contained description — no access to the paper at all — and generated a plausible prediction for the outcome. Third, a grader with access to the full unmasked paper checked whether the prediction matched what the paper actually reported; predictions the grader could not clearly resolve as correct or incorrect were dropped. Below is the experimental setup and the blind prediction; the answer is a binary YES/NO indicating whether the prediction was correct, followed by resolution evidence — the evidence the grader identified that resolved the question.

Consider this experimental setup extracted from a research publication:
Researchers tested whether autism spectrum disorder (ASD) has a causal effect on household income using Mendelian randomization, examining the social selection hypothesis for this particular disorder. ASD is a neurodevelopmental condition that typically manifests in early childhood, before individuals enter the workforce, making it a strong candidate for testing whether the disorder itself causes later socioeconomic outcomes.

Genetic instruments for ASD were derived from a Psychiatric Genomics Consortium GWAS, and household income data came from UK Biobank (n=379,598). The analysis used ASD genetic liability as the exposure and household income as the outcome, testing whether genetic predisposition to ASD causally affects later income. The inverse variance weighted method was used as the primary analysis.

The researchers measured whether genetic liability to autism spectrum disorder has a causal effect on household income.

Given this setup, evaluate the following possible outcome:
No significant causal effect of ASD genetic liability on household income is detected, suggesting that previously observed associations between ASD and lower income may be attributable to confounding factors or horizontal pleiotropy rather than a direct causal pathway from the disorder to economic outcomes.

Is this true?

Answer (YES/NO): YES